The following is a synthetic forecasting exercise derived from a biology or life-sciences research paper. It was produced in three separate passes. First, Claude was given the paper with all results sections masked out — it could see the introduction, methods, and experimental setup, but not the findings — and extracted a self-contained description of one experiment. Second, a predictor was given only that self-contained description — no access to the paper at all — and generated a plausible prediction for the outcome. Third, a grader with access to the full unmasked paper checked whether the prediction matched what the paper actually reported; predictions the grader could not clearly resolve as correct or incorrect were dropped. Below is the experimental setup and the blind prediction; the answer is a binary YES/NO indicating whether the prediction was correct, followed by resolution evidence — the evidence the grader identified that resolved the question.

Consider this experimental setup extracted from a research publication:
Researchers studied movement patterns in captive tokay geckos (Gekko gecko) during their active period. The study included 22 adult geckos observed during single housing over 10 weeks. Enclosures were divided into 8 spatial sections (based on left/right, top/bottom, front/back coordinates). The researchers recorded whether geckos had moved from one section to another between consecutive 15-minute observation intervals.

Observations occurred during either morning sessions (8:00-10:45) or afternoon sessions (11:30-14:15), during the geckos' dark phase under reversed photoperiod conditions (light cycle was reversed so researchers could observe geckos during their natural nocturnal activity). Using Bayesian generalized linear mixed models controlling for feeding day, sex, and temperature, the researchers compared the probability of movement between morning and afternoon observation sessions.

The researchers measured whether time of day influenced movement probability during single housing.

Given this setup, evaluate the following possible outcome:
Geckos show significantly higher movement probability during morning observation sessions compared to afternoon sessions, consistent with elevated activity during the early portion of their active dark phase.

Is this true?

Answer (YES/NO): NO